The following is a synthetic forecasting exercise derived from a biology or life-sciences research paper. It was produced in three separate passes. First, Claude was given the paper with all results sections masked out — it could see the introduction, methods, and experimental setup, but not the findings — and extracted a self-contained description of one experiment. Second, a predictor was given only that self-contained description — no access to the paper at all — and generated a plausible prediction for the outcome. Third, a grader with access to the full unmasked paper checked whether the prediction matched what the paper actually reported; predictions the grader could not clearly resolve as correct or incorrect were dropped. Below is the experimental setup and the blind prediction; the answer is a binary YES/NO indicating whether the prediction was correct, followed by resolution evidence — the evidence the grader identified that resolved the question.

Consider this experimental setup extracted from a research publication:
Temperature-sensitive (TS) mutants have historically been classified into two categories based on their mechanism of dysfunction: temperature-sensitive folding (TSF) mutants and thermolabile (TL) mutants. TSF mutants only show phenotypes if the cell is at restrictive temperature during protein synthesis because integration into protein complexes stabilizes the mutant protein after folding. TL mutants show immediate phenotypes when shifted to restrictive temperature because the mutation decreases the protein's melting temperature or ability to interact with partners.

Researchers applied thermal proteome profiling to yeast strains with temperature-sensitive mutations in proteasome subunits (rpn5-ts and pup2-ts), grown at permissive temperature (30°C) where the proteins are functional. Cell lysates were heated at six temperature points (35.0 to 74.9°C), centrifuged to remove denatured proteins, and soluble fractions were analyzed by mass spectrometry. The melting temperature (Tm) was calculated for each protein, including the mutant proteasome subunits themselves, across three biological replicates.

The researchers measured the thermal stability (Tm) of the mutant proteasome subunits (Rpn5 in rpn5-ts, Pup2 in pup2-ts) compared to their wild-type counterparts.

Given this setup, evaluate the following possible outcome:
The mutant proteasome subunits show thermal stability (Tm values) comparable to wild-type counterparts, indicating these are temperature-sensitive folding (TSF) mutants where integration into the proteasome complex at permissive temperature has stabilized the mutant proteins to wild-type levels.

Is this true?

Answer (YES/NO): NO